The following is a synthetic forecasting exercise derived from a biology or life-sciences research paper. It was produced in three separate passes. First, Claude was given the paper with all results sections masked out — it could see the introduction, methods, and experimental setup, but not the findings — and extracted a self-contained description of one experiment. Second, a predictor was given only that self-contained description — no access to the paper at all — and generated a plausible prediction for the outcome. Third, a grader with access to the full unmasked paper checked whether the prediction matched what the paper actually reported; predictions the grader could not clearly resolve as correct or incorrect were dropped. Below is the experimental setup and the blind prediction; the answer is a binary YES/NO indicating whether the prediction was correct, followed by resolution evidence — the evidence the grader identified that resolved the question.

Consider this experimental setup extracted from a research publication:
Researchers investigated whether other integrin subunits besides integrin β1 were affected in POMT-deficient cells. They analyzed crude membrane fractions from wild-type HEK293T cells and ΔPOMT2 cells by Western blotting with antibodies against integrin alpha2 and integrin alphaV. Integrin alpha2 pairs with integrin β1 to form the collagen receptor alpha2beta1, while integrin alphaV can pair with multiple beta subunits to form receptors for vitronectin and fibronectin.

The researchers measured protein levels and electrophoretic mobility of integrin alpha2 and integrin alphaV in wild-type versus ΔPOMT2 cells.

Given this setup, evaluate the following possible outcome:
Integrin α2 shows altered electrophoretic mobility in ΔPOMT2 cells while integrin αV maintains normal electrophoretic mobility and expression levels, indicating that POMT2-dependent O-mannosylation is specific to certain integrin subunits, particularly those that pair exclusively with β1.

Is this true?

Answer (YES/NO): NO